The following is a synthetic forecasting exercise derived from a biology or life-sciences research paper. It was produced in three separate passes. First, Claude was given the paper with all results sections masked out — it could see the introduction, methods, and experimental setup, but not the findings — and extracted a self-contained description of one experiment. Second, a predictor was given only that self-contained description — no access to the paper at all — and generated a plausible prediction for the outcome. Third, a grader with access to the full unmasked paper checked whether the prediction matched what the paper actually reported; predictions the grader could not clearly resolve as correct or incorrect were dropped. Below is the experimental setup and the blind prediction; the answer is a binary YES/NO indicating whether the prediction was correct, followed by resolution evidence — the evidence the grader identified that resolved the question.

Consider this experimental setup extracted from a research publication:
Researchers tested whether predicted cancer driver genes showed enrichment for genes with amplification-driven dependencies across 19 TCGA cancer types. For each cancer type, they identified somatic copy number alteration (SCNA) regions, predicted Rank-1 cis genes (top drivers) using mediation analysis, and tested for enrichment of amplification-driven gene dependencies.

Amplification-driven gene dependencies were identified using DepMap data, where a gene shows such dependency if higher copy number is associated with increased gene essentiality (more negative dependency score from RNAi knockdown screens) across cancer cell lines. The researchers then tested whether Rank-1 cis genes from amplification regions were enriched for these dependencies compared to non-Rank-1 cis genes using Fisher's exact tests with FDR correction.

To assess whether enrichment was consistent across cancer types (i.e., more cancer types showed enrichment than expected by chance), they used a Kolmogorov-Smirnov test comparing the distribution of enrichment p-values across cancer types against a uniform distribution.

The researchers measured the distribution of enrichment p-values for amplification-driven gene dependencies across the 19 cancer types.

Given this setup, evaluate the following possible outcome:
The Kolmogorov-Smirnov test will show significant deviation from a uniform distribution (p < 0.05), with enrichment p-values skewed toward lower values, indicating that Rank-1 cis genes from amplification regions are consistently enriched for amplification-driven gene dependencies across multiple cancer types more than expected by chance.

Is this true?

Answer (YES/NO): YES